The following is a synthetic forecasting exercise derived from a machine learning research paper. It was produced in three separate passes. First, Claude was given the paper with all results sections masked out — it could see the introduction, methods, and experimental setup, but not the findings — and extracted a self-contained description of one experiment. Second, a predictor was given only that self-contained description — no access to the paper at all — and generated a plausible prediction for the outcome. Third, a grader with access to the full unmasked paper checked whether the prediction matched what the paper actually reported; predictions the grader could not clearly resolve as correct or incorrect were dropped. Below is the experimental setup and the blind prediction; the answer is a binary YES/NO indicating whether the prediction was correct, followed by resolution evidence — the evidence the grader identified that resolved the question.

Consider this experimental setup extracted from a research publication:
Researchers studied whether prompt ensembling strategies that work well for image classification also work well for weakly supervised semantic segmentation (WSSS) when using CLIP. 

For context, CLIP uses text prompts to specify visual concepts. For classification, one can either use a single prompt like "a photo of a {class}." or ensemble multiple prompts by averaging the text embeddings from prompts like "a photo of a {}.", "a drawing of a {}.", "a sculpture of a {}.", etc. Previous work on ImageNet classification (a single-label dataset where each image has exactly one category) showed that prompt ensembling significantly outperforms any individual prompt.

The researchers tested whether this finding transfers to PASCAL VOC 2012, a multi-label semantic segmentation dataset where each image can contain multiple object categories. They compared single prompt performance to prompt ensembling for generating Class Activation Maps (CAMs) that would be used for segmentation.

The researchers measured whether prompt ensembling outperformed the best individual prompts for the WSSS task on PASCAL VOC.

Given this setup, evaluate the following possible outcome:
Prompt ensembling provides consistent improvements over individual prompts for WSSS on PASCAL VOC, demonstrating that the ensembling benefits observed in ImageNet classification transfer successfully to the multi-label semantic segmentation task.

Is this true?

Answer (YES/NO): NO